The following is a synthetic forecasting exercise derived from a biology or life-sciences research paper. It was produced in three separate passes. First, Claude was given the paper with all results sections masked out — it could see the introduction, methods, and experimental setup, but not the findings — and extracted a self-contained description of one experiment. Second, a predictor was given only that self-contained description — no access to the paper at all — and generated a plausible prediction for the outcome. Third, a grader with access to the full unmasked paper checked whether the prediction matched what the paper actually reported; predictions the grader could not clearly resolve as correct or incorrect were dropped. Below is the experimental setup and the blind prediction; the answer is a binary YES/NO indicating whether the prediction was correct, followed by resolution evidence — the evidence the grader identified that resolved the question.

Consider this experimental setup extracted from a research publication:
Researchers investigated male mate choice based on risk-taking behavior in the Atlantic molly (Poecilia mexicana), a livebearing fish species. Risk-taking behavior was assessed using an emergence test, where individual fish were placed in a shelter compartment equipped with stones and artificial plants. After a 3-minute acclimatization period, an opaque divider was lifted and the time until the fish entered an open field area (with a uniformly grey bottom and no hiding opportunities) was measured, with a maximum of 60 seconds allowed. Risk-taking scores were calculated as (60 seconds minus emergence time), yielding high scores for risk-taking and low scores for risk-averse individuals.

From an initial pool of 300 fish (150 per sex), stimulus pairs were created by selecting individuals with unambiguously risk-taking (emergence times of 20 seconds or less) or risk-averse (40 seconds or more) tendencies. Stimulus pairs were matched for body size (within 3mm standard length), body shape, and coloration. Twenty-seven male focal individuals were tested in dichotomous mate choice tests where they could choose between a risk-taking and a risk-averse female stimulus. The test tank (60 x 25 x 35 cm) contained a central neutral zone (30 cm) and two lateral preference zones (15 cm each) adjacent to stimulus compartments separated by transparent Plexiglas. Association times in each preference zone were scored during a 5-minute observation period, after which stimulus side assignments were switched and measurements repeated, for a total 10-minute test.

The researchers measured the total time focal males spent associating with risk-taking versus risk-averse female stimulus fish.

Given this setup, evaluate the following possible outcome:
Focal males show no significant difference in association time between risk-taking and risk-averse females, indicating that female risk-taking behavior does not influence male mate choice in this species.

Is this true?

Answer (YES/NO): YES